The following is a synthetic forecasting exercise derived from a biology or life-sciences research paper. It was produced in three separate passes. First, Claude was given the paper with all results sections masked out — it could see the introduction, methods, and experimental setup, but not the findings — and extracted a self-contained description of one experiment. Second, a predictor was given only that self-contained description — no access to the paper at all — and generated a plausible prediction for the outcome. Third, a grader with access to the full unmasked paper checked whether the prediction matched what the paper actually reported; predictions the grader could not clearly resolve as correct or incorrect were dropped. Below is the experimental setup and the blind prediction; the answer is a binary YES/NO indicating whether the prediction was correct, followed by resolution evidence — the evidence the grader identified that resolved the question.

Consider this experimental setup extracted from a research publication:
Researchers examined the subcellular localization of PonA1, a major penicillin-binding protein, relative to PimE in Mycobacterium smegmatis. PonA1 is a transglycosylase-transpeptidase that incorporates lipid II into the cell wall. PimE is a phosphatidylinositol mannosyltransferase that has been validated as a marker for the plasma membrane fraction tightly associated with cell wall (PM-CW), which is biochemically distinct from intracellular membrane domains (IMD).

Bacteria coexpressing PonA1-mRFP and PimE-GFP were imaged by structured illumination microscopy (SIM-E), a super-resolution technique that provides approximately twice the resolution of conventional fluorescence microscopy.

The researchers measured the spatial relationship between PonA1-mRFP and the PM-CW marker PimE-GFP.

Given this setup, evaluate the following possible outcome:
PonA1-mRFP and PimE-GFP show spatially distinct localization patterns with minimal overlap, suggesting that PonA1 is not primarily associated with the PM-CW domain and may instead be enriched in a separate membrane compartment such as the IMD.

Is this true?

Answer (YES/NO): NO